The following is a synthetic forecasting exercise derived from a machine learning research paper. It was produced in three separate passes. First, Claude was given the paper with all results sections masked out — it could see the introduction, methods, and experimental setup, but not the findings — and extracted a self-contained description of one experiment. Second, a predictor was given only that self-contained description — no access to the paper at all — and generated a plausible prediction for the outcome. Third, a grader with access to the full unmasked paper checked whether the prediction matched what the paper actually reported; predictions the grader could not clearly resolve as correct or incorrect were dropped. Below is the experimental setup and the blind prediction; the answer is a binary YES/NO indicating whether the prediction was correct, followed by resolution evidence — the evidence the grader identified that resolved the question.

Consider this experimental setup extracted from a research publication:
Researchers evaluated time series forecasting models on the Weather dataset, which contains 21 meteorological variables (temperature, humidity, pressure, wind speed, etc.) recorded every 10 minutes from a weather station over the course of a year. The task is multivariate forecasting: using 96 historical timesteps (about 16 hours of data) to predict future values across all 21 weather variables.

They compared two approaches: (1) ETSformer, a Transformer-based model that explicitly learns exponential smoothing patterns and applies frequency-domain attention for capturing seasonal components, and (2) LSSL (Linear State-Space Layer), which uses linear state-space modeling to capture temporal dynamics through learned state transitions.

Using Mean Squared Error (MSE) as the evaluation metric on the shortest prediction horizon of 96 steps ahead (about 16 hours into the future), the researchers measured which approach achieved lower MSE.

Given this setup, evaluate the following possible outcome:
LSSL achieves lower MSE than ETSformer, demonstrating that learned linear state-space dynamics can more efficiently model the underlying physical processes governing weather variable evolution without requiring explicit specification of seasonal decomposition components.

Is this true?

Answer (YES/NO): YES